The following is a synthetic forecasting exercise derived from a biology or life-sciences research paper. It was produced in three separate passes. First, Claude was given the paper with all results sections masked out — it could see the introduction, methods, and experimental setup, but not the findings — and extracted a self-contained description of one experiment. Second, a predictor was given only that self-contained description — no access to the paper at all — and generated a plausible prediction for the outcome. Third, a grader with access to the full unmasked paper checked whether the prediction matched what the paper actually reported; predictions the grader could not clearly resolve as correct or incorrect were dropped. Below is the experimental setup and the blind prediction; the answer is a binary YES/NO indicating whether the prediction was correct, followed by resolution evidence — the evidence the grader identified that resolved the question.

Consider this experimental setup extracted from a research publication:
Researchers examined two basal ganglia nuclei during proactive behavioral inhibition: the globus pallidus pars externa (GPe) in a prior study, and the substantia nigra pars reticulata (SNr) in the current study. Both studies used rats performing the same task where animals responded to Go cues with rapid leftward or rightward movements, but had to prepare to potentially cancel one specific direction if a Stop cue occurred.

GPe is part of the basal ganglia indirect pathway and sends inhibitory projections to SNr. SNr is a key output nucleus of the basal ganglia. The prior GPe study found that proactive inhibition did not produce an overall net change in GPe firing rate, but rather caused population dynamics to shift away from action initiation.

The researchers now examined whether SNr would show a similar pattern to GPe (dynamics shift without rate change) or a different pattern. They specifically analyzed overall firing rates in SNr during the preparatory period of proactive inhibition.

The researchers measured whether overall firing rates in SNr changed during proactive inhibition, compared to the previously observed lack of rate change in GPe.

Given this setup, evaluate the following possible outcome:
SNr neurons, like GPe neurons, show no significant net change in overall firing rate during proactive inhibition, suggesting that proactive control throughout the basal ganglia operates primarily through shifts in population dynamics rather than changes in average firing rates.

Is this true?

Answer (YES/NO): NO